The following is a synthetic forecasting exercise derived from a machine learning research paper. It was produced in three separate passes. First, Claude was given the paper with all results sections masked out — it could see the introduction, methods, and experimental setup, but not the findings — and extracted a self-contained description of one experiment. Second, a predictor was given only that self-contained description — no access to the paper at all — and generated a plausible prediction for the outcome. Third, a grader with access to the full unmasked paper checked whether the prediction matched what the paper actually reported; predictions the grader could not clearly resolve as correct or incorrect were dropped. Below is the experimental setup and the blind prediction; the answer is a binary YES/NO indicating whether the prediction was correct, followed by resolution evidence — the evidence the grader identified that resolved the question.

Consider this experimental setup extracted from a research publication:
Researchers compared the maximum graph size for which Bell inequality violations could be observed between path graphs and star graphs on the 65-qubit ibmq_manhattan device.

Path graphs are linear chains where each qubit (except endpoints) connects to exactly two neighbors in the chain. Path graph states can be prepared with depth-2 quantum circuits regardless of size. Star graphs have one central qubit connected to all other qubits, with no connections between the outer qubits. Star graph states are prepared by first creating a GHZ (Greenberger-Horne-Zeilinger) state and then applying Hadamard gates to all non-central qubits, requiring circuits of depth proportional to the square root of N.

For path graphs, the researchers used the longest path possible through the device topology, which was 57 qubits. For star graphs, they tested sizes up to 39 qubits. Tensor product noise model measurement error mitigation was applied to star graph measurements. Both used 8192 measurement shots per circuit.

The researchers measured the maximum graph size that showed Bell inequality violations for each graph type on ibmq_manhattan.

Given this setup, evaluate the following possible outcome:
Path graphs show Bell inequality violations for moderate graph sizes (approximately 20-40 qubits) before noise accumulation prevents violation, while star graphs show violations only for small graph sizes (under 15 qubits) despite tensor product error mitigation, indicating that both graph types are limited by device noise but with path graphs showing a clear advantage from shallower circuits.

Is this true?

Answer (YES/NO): NO